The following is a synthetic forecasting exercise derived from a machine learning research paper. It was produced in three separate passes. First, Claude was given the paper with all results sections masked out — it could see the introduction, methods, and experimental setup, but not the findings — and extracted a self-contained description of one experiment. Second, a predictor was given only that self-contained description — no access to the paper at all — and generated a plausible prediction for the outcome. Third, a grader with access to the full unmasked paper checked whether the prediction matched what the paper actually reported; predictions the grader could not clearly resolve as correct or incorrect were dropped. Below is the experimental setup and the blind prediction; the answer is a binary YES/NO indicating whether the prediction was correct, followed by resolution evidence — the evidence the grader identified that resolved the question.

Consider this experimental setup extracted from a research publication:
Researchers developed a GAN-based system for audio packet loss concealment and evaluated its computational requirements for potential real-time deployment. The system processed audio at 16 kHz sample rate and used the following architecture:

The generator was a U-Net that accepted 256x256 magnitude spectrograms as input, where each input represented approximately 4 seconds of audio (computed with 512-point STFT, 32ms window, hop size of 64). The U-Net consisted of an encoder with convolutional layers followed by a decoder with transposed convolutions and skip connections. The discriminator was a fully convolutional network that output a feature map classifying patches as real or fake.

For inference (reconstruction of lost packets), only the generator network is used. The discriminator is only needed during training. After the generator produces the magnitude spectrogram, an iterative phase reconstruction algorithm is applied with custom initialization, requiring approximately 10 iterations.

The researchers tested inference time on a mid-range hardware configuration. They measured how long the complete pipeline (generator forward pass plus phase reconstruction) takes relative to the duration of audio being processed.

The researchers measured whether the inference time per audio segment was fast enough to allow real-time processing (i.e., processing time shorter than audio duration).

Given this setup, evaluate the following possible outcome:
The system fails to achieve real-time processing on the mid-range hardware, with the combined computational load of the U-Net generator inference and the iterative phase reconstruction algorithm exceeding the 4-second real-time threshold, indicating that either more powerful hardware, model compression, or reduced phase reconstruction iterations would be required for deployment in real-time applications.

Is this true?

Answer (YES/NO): NO